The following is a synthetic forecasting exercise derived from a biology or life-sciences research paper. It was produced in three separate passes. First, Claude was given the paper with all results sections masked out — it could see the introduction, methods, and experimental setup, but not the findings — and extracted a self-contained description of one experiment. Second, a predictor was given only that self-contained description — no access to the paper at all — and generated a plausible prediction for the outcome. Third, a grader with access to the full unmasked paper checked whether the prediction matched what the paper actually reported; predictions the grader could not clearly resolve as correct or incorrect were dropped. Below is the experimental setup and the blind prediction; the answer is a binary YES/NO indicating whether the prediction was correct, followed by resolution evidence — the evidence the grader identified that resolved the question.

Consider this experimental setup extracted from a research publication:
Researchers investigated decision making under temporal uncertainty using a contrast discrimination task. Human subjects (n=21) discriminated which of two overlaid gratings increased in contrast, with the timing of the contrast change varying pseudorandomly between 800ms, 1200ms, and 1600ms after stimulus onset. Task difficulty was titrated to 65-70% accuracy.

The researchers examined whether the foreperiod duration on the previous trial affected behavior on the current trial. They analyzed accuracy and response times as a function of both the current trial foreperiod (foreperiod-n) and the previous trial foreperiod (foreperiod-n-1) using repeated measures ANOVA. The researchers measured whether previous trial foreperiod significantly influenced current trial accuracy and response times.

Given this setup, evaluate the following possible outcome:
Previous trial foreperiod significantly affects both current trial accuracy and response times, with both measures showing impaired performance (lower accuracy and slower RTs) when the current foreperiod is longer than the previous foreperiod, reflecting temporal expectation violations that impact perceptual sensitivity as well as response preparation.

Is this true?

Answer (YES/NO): NO